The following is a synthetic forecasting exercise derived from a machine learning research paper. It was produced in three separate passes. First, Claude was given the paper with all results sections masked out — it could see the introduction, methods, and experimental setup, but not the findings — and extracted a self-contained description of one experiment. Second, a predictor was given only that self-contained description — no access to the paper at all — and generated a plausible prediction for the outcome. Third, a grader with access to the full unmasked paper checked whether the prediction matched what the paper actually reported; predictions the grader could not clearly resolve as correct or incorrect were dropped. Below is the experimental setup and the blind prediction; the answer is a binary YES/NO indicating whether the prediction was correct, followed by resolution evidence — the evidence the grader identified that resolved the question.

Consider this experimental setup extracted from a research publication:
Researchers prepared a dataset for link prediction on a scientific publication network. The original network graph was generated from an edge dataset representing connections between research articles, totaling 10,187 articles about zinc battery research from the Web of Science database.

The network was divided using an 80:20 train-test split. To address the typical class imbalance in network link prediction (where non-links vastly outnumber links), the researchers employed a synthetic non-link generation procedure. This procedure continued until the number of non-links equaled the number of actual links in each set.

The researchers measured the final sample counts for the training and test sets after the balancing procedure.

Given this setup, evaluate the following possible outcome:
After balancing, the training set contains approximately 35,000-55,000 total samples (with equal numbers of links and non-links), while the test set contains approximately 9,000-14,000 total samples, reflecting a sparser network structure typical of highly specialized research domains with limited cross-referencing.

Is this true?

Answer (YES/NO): NO